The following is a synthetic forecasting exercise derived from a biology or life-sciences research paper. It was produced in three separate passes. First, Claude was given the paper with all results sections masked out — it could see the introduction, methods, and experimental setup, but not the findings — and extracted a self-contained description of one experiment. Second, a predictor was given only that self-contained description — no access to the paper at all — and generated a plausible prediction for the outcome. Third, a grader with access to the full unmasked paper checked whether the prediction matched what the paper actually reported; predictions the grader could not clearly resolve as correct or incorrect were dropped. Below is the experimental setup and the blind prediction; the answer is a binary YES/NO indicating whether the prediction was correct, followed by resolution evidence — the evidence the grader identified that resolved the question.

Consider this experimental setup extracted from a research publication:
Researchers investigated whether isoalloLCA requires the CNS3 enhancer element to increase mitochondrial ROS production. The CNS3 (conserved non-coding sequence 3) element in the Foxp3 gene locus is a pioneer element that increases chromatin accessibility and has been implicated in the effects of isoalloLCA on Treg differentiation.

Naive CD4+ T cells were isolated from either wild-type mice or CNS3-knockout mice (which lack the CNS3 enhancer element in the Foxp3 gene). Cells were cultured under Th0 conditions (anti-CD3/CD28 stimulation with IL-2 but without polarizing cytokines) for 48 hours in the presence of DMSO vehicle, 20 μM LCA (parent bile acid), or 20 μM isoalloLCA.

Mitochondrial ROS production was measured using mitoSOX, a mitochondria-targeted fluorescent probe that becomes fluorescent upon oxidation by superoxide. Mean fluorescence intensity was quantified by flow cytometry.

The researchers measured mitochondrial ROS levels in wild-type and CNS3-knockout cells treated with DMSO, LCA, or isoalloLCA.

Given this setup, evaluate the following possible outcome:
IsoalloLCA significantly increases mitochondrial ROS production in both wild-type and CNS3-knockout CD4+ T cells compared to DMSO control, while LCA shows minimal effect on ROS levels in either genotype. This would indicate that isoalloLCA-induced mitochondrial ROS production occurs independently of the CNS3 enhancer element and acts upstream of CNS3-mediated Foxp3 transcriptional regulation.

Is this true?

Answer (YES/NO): YES